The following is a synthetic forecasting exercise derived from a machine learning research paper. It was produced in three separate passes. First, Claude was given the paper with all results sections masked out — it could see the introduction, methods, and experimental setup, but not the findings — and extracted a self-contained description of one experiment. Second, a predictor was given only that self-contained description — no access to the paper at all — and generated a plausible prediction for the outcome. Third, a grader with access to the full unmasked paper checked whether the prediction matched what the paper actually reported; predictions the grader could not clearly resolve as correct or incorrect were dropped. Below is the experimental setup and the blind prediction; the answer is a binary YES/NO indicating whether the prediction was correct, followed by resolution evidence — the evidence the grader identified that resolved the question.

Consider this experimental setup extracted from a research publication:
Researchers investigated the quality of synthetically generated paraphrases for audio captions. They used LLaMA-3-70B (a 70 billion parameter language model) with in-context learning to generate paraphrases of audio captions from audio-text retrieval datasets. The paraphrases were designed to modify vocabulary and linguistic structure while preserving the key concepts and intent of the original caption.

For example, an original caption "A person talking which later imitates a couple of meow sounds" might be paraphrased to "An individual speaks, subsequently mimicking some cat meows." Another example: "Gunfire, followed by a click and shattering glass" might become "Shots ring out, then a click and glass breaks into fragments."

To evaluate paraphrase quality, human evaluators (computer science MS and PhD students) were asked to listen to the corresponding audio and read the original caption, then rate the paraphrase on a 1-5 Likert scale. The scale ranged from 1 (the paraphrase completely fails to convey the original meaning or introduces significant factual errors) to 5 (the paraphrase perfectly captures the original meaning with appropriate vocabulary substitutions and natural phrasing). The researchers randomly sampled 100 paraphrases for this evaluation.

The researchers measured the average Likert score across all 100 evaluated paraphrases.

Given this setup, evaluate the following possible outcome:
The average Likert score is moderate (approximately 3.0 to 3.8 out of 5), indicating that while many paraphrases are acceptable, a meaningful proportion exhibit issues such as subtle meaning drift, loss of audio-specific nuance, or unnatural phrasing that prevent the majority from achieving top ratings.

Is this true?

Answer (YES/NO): NO